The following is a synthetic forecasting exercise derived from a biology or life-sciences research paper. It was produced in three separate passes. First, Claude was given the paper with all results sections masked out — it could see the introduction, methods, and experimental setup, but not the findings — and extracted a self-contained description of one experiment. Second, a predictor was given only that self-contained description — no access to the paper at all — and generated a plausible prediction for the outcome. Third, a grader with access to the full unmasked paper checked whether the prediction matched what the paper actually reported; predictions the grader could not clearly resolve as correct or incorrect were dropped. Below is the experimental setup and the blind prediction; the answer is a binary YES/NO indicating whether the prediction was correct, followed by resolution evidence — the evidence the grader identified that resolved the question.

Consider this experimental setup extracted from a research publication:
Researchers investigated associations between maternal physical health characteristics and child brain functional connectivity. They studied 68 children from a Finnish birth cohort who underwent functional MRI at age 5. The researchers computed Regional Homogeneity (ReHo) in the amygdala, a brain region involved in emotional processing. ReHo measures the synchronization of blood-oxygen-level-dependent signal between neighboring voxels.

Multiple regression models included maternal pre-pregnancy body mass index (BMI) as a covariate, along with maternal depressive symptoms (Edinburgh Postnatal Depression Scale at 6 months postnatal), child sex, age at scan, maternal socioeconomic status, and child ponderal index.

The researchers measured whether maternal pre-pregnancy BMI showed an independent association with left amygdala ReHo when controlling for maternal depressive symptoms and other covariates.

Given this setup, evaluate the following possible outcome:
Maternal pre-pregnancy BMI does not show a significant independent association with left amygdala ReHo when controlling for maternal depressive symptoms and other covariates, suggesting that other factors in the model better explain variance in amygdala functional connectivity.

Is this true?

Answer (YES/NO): NO